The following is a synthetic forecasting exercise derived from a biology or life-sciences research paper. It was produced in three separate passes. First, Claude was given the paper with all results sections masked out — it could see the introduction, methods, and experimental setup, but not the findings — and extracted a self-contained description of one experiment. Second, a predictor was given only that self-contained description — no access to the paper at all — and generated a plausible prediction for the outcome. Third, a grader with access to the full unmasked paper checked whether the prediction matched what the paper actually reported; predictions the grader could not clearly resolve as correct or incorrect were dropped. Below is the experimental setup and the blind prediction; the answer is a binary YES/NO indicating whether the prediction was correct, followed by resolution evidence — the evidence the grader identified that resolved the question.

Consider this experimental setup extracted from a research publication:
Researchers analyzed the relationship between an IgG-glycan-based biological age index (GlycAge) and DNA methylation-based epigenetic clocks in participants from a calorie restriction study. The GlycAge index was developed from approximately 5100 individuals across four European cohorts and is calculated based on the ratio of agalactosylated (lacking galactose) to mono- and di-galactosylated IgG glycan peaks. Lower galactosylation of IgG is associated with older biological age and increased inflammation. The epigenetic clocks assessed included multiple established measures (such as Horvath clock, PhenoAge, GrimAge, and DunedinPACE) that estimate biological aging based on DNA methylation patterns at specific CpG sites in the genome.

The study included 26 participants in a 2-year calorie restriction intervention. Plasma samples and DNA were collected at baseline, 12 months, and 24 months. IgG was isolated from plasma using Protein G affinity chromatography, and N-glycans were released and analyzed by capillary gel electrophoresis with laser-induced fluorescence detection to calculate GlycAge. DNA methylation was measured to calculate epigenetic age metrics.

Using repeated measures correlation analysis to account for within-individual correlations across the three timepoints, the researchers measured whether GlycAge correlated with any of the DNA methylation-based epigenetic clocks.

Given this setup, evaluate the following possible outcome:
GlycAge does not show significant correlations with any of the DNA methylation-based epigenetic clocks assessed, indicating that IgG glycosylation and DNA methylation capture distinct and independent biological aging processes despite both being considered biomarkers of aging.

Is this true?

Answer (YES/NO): YES